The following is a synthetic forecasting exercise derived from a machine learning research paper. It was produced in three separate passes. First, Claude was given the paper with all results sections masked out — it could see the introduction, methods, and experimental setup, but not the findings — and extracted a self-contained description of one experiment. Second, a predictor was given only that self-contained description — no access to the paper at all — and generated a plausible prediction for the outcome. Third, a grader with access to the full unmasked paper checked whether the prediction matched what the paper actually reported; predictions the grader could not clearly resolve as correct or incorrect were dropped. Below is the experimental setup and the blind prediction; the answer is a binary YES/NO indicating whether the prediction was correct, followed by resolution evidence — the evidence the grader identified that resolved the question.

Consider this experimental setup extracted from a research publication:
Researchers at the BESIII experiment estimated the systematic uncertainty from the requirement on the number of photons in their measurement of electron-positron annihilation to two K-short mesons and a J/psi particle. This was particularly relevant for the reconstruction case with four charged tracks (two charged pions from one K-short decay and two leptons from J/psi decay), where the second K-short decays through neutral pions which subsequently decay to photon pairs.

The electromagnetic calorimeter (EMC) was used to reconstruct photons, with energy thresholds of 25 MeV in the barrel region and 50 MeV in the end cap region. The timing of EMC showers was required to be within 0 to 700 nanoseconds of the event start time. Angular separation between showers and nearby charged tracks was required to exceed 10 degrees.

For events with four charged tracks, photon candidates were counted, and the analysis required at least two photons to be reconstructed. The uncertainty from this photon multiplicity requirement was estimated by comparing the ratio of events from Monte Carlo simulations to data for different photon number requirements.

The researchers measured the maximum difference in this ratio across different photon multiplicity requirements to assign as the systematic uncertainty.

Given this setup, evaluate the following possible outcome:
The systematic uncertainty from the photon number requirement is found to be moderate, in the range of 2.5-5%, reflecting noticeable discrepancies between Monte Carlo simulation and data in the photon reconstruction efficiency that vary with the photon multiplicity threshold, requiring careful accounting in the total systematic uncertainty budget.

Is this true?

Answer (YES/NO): NO